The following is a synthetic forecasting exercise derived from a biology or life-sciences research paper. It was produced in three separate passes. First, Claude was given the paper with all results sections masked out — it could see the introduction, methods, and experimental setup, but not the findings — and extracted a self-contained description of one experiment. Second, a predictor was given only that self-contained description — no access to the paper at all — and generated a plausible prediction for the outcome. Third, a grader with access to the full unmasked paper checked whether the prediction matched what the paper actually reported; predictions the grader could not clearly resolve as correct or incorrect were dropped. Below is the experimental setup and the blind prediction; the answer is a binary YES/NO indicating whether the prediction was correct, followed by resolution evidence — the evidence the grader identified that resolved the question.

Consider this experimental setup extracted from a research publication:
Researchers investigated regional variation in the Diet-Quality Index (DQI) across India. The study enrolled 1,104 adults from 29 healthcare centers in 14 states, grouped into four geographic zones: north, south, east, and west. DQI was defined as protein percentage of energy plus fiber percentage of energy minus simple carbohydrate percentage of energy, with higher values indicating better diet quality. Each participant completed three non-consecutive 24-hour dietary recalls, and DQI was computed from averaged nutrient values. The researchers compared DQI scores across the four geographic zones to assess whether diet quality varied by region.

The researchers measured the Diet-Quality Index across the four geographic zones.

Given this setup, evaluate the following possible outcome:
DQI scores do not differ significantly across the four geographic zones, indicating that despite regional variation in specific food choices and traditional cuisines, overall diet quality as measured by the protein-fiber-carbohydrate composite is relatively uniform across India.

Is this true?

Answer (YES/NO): YES